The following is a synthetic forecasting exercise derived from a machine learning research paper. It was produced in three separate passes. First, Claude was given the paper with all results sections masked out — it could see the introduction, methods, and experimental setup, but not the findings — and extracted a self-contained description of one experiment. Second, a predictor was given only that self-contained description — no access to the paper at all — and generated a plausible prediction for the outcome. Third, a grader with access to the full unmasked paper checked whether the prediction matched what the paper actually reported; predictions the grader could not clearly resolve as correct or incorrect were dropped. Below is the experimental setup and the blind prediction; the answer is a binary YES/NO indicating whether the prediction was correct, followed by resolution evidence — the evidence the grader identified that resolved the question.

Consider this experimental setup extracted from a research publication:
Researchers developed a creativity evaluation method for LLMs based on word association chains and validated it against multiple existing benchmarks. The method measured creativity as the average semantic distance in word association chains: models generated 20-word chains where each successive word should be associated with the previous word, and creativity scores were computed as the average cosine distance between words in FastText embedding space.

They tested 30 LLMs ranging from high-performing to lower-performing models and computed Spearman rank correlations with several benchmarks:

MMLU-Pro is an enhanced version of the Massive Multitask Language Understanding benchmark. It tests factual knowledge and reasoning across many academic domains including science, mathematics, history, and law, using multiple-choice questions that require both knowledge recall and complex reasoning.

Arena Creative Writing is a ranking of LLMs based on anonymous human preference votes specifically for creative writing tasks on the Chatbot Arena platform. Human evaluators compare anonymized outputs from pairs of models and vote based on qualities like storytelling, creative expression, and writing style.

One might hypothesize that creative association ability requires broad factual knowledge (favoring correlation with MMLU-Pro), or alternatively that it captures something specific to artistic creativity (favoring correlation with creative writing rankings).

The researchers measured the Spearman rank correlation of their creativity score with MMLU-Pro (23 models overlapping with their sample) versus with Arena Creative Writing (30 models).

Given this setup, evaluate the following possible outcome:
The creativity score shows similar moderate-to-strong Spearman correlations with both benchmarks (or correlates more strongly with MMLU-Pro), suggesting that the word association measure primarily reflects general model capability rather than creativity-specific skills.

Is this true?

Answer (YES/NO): NO